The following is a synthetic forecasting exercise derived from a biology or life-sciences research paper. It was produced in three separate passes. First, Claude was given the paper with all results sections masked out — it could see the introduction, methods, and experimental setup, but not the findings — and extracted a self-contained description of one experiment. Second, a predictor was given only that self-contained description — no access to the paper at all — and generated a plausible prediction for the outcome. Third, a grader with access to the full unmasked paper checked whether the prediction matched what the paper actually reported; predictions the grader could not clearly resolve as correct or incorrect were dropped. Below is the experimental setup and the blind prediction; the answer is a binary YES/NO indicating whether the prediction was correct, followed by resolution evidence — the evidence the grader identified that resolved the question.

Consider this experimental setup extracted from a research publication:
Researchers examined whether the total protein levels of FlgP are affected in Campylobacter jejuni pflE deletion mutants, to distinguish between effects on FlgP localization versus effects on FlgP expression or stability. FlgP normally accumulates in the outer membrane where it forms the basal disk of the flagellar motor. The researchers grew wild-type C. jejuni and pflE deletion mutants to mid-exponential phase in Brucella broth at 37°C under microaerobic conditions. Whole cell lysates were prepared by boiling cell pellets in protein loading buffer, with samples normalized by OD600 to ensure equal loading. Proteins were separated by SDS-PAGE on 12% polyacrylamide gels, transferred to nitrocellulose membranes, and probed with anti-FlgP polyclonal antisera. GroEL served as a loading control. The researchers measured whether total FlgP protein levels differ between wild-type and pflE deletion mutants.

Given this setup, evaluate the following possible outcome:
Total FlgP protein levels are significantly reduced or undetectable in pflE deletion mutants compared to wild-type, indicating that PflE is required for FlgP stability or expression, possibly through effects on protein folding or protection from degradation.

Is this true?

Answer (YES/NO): YES